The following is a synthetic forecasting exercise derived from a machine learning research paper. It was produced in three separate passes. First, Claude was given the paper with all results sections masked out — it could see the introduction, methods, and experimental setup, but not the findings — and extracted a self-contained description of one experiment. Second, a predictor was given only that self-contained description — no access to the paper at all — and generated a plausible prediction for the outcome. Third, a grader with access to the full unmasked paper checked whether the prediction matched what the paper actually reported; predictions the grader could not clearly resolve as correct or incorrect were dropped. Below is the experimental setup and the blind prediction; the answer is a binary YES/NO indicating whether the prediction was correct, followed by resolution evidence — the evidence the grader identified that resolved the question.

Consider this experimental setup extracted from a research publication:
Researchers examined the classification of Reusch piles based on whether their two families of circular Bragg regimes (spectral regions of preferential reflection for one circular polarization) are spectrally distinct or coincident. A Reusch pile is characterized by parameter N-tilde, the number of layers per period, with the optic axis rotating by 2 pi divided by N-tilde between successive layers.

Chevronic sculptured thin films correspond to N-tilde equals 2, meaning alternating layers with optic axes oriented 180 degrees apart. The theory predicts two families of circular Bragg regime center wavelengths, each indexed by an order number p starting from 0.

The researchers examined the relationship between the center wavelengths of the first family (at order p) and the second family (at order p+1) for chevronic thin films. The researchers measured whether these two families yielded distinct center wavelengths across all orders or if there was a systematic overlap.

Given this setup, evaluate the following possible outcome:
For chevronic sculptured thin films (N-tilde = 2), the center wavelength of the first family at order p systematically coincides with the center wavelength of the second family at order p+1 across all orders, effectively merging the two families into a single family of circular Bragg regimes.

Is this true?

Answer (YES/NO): YES